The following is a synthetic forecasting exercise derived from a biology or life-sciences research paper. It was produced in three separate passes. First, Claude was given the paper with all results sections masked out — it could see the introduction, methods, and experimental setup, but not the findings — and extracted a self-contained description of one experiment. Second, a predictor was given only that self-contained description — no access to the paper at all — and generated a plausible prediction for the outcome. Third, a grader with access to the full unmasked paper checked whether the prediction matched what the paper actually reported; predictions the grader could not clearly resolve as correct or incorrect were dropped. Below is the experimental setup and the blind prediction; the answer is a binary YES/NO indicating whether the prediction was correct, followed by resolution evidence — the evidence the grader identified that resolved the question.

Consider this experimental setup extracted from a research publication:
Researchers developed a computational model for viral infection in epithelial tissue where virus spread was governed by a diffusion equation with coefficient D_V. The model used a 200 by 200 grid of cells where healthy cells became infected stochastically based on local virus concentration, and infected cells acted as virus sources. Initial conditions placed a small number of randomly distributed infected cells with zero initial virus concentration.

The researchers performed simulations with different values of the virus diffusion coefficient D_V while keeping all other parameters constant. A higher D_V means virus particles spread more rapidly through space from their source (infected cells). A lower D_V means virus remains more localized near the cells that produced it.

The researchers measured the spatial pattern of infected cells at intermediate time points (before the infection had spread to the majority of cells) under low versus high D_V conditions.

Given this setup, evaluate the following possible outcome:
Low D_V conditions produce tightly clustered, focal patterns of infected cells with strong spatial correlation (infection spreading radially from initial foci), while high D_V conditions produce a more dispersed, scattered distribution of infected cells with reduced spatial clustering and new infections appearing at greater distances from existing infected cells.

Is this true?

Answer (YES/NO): YES